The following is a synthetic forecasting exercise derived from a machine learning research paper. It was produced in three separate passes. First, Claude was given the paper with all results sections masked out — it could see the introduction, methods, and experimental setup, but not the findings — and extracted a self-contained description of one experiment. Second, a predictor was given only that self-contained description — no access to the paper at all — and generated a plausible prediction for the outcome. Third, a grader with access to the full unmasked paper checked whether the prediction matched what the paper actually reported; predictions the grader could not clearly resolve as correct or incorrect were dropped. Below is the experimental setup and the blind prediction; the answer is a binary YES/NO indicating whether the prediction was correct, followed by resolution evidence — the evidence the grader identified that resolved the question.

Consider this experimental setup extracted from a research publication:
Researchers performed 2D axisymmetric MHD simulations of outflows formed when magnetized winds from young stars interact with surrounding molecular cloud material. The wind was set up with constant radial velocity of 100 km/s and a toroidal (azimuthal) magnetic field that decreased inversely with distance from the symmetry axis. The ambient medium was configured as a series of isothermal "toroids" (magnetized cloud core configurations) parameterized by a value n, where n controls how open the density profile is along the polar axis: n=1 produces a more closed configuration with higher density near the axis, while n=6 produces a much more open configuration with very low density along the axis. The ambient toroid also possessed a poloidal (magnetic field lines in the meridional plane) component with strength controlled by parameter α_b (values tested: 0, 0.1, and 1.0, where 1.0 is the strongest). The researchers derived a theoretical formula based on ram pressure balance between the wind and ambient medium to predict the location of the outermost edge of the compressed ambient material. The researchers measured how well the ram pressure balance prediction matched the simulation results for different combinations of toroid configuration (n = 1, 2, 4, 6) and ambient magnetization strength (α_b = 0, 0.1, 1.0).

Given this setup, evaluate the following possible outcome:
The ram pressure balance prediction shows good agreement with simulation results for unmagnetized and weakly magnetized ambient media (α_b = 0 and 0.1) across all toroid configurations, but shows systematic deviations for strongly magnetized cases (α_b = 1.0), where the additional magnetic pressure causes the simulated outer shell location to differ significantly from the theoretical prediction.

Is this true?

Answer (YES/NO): NO